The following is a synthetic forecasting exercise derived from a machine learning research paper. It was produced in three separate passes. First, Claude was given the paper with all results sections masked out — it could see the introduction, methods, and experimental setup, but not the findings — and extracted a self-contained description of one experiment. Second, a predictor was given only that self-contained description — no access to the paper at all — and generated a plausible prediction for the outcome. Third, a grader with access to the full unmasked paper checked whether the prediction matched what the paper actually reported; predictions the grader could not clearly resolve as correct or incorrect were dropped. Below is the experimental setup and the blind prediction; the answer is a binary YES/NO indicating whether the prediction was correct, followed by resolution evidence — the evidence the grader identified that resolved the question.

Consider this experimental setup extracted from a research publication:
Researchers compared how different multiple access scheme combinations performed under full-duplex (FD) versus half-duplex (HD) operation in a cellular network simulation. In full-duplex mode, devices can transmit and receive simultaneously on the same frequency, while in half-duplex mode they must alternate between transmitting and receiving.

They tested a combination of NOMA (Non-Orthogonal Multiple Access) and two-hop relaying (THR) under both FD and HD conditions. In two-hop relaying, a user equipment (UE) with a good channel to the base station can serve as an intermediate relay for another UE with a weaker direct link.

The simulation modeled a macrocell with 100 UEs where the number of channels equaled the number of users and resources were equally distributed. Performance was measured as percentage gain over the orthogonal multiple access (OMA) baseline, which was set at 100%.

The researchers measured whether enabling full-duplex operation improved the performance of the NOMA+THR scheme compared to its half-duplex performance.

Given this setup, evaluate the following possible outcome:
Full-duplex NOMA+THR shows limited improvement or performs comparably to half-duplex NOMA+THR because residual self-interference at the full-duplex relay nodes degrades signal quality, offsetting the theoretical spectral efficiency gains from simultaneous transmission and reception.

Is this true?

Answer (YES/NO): YES